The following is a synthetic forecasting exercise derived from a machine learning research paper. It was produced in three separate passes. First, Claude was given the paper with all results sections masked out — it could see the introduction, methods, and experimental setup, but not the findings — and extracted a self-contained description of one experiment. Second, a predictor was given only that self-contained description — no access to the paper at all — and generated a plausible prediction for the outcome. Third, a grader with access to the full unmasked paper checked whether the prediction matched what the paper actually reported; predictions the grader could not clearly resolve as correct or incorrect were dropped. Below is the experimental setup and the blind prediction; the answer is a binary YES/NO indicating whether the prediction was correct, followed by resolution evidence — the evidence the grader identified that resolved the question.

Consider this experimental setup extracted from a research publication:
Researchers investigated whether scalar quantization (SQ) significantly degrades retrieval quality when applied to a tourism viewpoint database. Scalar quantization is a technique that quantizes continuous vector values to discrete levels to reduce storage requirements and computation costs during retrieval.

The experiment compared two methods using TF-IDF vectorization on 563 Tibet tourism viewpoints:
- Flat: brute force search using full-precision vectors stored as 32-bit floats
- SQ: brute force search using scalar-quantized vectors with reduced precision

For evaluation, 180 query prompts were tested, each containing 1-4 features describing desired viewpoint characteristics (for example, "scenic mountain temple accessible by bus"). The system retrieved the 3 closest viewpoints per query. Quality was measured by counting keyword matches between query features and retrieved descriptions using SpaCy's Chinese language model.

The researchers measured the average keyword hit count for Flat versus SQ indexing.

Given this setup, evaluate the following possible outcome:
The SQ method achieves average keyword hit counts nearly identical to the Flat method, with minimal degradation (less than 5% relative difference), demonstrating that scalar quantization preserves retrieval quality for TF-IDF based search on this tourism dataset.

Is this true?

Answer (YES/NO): YES